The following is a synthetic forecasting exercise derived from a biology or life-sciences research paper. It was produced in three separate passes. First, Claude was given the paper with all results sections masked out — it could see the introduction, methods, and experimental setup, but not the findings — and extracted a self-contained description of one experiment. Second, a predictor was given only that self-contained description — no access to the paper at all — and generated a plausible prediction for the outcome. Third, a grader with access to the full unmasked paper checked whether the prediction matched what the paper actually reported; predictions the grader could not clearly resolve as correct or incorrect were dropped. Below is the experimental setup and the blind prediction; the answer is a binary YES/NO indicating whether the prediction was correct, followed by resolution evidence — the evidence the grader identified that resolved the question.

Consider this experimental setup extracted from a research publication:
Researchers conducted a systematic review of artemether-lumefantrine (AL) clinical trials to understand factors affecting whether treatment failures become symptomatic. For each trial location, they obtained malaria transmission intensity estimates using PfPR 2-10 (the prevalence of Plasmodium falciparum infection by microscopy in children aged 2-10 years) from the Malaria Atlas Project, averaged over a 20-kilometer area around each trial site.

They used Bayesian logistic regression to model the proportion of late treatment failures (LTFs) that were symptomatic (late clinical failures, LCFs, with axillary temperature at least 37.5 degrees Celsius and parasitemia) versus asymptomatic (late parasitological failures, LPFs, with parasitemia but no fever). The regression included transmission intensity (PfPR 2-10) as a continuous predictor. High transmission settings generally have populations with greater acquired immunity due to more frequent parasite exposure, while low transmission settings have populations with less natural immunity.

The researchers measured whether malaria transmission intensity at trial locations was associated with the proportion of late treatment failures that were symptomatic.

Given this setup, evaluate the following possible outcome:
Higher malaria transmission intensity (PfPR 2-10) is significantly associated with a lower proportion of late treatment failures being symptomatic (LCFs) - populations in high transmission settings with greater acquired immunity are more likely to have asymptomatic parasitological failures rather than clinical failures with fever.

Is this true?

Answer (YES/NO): YES